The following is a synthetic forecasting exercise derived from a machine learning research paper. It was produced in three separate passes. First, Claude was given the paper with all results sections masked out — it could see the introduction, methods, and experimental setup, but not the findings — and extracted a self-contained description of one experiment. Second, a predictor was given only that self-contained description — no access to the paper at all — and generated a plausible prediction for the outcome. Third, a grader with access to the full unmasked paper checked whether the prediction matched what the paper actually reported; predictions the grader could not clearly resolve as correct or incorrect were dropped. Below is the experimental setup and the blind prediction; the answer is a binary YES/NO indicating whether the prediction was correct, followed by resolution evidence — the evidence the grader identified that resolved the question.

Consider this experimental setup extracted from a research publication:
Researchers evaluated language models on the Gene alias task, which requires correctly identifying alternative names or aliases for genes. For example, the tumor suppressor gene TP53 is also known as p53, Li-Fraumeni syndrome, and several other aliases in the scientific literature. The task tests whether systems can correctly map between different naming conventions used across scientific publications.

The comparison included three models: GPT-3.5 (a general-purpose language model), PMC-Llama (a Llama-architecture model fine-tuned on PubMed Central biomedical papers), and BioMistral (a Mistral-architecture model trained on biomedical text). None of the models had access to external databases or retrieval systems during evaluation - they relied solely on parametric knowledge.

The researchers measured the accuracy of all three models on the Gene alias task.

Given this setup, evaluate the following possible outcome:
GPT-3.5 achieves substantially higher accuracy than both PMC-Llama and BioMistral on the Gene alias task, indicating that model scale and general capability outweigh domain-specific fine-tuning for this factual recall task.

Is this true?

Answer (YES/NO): NO